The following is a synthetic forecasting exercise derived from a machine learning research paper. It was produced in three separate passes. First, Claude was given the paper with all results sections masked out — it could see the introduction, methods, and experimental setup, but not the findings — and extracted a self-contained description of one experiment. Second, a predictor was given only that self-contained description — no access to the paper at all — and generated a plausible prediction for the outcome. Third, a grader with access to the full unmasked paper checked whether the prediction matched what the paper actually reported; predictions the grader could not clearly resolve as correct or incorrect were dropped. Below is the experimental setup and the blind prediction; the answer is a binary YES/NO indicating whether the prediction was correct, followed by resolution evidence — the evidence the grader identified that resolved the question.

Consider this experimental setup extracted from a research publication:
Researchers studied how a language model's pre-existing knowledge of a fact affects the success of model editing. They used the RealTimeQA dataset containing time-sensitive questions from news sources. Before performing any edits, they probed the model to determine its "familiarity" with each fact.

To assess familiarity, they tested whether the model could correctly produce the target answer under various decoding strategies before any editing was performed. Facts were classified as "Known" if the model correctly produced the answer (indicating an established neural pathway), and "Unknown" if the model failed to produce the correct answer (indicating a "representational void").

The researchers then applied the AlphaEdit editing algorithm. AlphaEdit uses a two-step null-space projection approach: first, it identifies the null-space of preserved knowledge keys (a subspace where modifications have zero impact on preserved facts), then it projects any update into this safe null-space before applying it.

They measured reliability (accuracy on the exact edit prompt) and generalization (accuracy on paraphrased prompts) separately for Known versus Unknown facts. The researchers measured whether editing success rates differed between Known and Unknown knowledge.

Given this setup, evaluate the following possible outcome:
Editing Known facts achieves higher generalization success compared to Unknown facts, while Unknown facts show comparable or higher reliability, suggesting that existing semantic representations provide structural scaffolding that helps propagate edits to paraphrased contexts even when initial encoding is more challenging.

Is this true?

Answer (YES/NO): NO